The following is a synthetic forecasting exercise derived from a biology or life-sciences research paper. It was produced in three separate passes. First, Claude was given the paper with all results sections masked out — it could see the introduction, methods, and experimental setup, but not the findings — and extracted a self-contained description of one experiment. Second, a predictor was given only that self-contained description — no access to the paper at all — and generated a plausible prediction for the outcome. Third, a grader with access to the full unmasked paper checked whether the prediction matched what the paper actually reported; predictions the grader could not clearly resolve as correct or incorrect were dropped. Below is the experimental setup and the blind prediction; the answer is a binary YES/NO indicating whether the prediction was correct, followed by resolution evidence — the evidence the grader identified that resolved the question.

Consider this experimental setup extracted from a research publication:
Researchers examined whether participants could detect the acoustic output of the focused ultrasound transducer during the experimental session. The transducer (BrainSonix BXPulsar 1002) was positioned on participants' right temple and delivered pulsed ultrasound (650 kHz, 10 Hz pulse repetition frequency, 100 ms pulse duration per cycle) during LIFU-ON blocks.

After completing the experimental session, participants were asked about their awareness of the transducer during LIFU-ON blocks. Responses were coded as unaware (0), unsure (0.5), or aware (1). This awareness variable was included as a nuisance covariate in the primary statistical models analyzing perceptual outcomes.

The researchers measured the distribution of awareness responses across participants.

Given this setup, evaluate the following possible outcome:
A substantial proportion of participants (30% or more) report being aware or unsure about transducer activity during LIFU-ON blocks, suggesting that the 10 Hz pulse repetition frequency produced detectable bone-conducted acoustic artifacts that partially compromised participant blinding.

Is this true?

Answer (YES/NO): YES